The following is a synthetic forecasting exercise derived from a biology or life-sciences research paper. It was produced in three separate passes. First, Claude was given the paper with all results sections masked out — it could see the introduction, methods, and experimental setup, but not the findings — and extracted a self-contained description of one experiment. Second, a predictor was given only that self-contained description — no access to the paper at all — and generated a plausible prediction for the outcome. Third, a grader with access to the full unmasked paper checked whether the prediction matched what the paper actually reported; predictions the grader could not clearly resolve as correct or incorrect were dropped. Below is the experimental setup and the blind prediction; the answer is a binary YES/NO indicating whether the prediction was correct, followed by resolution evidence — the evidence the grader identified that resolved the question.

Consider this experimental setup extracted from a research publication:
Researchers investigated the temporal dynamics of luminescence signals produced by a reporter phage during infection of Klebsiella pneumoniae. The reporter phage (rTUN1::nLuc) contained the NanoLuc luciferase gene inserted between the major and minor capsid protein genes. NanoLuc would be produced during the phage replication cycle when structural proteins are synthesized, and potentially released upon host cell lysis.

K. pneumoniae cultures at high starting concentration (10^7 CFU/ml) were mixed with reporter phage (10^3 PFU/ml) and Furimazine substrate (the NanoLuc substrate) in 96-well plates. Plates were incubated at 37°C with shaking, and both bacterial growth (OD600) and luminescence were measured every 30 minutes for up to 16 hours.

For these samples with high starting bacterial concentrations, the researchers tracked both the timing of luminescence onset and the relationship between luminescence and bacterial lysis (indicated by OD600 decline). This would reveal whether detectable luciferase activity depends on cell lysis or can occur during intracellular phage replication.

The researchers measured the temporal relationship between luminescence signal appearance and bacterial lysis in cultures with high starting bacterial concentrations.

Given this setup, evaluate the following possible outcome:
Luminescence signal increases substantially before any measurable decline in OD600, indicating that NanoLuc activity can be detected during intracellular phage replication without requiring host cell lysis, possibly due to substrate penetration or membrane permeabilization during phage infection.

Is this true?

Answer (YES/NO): NO